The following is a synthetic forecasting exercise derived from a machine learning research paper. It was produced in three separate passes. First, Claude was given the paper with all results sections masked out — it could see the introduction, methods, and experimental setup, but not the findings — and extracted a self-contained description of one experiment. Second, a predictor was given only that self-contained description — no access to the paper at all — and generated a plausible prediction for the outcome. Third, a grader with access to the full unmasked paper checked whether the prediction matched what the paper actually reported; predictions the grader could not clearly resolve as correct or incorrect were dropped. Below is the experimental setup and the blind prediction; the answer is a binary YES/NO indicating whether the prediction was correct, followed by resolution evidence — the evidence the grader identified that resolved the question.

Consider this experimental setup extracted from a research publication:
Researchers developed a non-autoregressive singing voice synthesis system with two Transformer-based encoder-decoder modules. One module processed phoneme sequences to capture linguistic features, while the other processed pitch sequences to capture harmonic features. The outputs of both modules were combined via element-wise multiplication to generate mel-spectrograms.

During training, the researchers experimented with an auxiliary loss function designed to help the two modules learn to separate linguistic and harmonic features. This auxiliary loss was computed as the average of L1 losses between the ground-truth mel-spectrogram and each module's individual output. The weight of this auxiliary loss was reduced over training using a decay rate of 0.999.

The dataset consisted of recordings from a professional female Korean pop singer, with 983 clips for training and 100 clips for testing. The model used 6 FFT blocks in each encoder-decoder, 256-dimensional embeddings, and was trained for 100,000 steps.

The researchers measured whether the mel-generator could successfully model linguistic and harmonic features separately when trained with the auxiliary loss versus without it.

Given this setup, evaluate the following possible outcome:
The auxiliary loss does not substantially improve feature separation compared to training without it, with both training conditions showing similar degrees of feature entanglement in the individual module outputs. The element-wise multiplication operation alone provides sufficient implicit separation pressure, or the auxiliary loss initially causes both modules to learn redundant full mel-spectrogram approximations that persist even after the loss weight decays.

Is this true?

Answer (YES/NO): NO